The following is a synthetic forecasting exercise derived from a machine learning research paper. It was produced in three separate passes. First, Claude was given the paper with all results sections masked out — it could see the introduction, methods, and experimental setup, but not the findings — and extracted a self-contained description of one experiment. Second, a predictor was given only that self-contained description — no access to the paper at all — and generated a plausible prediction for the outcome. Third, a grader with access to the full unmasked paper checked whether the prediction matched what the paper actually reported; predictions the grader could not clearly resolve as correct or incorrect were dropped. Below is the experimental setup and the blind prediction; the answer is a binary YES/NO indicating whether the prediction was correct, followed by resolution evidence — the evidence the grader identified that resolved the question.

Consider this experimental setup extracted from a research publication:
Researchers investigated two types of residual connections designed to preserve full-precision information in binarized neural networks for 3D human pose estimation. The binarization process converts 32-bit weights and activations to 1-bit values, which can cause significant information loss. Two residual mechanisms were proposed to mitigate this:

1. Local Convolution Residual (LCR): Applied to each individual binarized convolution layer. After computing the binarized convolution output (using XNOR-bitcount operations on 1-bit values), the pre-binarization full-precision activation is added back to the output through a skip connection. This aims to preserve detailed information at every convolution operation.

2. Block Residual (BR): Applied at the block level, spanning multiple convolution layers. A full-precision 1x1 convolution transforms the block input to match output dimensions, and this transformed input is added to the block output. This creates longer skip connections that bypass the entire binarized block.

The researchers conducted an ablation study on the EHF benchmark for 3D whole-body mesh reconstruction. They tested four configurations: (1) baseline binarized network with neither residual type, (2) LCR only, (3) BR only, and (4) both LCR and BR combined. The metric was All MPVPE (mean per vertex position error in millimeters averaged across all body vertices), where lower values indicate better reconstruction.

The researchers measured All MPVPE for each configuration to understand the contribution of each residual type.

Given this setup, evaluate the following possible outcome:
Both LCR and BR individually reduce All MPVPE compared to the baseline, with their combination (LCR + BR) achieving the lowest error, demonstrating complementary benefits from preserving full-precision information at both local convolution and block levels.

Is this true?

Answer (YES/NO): YES